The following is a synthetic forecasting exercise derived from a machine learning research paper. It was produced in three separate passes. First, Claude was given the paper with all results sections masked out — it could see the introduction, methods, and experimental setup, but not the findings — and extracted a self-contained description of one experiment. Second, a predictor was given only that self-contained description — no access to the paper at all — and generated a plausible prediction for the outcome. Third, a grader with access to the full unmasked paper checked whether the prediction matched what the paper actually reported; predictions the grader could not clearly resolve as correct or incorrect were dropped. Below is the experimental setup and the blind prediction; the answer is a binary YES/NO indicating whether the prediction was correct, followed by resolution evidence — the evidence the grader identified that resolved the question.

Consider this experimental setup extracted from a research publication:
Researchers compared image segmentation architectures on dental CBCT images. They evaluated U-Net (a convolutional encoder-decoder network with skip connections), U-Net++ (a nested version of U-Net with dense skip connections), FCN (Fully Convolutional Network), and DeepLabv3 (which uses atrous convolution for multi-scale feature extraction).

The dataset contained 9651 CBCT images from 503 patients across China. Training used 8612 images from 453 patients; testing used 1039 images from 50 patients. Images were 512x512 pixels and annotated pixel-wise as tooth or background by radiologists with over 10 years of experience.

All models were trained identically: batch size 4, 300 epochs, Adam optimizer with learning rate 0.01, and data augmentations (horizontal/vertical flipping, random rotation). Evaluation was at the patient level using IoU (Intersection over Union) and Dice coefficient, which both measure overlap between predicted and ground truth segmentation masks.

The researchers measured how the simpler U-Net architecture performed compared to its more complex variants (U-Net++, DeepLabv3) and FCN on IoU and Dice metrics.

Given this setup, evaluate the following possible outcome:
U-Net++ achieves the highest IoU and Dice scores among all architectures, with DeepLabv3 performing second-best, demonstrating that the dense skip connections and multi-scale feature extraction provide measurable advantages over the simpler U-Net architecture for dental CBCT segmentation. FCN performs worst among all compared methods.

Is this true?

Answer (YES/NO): NO